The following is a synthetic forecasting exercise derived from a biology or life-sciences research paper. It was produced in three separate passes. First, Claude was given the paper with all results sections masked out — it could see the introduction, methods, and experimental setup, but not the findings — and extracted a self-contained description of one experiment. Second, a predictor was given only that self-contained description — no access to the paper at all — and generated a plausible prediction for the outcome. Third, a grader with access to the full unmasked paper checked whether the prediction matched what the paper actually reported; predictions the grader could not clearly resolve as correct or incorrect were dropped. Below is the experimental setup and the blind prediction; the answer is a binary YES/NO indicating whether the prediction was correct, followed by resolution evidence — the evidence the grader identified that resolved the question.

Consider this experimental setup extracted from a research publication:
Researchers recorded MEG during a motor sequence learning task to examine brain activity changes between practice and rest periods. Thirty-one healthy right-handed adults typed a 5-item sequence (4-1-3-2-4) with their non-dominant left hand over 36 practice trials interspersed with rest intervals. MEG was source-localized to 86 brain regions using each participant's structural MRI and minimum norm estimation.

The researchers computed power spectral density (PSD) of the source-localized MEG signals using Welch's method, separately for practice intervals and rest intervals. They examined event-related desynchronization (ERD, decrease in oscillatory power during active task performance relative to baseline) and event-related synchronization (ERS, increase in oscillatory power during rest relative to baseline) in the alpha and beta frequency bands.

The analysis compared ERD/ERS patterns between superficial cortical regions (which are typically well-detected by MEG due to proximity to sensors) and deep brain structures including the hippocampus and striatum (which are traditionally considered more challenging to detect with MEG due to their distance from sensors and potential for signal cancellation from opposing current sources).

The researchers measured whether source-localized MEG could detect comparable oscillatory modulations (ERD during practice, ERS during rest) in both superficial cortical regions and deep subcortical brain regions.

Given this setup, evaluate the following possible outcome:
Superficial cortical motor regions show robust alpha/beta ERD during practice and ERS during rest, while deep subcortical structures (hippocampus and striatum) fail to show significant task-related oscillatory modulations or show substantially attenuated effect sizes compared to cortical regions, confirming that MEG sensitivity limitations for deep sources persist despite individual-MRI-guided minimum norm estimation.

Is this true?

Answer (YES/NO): NO